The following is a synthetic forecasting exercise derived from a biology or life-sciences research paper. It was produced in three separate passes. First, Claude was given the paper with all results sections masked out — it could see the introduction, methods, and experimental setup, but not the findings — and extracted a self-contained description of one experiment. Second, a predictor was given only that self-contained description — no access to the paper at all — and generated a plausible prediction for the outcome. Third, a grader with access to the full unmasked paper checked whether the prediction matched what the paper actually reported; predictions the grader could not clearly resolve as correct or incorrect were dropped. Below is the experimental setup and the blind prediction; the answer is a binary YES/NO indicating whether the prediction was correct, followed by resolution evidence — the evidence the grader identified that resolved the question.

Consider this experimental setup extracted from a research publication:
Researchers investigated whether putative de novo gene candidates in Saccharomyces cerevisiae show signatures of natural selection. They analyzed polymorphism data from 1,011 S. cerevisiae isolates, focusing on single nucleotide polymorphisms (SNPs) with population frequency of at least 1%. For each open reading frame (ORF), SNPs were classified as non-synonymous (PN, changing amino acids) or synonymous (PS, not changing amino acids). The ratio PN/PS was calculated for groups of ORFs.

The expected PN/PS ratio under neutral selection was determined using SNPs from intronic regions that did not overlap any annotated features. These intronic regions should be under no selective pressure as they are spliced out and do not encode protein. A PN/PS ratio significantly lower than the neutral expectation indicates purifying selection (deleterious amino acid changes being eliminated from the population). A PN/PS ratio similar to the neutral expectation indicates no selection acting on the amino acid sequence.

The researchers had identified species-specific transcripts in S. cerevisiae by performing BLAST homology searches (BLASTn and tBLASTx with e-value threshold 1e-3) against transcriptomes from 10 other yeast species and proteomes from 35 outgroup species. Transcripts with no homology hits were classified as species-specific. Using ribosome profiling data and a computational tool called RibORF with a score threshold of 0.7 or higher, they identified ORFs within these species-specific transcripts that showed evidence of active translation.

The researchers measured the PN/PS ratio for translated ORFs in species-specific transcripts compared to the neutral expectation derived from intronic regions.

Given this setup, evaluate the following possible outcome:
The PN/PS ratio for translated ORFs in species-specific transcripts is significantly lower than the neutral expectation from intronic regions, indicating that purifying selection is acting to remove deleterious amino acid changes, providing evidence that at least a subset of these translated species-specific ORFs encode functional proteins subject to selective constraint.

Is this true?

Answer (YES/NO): YES